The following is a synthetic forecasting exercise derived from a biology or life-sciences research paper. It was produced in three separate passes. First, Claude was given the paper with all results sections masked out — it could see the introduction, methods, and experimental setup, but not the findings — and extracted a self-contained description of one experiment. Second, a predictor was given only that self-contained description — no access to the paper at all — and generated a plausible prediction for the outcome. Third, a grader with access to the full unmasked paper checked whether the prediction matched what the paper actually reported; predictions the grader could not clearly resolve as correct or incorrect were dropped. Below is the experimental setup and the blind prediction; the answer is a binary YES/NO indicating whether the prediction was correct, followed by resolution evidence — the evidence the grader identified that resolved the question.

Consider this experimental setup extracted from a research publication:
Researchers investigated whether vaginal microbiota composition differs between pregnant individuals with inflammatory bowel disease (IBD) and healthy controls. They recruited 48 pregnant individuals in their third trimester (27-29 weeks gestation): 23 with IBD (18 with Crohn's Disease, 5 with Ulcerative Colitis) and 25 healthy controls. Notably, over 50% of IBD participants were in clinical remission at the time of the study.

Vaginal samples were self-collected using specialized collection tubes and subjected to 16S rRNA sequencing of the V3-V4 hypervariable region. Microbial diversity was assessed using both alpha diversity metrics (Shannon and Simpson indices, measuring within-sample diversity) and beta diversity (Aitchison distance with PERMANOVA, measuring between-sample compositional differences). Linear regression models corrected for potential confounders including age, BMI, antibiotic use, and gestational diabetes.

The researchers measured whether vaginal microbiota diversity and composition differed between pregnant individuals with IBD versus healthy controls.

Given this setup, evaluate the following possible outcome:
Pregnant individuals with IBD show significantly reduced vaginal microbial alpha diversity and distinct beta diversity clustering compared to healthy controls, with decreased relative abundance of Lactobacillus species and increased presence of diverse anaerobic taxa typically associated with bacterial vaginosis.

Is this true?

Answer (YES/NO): NO